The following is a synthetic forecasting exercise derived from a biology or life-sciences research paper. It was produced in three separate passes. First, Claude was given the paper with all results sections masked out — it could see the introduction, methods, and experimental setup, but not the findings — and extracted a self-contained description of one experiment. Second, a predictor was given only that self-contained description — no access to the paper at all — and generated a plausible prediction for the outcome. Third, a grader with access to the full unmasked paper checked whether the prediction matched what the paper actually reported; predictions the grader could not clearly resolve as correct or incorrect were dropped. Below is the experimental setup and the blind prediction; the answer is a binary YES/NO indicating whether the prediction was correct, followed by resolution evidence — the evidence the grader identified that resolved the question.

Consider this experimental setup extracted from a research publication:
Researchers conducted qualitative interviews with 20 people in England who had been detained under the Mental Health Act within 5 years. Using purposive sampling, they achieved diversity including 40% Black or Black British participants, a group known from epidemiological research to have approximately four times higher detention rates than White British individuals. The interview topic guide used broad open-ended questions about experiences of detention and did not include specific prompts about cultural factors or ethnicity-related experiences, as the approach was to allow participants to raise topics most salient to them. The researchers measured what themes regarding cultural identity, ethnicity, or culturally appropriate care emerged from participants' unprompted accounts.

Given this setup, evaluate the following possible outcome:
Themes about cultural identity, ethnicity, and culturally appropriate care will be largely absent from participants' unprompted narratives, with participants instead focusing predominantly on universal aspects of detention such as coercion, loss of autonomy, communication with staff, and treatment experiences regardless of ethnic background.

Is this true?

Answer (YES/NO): YES